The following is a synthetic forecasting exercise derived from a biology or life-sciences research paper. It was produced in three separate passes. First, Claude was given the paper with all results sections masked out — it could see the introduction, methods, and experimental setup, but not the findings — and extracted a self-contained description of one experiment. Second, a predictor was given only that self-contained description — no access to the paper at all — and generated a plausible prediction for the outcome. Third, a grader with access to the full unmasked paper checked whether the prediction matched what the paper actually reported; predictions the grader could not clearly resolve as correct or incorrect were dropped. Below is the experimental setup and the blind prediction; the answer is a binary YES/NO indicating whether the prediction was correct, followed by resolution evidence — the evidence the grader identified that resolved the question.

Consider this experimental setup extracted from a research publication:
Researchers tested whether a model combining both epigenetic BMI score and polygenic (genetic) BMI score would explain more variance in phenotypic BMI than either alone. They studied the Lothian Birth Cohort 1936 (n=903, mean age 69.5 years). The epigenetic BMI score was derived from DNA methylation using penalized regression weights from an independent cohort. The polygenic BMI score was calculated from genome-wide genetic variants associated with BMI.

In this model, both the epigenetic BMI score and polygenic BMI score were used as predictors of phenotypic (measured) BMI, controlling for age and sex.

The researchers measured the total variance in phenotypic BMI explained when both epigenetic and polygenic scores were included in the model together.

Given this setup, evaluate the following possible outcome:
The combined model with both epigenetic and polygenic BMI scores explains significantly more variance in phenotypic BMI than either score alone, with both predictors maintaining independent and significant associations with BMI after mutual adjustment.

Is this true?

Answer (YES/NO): NO